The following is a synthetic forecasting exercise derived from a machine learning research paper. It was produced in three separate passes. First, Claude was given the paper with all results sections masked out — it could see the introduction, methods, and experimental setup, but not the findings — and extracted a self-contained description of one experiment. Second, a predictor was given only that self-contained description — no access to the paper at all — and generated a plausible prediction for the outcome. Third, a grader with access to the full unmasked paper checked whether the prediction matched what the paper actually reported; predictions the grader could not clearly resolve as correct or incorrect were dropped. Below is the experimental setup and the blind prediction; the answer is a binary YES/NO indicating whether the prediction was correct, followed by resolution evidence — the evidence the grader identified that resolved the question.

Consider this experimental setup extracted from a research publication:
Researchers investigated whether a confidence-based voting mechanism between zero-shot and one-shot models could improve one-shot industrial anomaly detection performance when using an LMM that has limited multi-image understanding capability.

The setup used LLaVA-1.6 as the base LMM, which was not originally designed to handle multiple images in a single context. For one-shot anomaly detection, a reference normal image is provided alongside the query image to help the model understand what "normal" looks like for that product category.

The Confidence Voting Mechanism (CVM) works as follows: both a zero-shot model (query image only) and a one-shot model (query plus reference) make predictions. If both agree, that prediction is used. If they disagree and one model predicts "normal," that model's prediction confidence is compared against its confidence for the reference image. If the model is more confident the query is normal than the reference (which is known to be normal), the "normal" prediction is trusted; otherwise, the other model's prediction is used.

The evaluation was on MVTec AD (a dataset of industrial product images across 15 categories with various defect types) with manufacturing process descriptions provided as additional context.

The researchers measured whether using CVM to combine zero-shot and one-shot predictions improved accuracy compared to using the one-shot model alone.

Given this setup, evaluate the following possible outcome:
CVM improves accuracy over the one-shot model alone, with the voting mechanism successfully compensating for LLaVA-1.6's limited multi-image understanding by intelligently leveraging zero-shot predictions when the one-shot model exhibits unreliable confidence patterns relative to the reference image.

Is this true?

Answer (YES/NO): NO